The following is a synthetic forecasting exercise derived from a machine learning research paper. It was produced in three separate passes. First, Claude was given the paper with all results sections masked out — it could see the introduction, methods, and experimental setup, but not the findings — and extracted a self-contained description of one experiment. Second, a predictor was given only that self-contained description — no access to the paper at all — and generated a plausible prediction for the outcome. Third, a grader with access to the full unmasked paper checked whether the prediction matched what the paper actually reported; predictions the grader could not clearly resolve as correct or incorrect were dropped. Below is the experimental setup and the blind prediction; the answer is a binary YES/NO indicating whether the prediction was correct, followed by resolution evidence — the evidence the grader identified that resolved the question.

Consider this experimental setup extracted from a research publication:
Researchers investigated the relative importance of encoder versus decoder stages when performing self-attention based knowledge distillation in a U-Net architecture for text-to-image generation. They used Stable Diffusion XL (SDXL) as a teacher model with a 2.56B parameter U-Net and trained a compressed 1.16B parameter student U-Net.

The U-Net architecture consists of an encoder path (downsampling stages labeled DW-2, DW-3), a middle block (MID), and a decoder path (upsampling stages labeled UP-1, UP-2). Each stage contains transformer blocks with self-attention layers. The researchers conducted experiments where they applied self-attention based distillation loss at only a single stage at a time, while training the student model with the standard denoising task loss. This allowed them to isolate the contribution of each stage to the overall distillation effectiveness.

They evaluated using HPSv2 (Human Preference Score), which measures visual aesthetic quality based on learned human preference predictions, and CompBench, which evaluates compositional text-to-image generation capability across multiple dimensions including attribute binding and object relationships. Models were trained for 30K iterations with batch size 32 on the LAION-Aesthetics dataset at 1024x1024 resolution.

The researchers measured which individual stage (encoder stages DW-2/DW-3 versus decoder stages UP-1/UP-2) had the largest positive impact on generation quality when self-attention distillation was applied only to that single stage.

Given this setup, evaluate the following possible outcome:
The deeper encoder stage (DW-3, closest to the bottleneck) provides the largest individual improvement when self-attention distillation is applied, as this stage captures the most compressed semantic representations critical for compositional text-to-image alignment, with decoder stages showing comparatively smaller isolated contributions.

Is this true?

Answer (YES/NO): NO